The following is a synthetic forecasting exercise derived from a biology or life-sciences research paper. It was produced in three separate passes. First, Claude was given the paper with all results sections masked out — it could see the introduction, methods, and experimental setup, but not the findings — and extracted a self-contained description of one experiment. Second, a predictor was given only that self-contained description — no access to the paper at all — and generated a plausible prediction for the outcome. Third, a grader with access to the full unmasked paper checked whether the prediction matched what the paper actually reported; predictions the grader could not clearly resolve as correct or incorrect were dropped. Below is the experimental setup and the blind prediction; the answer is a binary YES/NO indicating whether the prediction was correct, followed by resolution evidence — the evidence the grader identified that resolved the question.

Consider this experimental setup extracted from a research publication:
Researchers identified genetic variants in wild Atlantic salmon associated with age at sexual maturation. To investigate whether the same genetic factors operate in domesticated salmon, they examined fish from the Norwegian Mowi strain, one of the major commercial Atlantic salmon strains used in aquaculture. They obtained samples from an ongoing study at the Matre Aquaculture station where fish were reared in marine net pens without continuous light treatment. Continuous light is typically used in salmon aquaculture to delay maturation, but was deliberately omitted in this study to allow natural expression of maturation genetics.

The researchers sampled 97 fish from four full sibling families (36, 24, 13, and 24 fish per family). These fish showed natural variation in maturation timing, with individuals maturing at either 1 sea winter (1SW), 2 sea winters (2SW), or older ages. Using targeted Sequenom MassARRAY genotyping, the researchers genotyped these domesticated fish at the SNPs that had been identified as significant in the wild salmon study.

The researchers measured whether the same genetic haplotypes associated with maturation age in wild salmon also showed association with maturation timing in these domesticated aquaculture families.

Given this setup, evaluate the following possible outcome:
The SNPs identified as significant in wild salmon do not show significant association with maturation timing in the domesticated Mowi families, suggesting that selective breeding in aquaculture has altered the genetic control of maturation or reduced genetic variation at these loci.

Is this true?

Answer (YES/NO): NO